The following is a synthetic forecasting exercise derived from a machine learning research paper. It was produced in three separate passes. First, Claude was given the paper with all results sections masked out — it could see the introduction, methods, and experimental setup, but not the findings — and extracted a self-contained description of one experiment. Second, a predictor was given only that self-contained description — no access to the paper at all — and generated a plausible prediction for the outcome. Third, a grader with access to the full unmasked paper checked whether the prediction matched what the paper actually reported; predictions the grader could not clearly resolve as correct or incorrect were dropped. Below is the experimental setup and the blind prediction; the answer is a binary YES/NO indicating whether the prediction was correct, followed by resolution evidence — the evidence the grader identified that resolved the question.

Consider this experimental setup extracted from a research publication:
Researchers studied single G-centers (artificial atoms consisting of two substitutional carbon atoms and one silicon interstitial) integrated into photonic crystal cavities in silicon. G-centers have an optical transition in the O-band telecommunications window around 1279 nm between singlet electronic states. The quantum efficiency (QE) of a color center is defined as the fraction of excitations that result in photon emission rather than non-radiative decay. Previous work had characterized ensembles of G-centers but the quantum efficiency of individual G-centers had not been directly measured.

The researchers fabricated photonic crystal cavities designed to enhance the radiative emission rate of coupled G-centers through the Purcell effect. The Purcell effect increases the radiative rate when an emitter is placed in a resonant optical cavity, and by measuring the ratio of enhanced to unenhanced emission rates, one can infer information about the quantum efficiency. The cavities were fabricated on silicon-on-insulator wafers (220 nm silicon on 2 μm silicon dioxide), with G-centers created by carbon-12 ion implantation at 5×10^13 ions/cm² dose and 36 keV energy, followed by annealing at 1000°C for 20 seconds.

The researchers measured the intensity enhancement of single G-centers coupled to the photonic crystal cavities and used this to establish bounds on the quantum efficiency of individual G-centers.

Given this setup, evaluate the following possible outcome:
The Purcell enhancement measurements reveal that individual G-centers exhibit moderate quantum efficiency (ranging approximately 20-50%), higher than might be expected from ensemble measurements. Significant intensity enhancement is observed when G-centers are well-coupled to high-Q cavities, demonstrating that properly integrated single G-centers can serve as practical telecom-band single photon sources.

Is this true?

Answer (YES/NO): NO